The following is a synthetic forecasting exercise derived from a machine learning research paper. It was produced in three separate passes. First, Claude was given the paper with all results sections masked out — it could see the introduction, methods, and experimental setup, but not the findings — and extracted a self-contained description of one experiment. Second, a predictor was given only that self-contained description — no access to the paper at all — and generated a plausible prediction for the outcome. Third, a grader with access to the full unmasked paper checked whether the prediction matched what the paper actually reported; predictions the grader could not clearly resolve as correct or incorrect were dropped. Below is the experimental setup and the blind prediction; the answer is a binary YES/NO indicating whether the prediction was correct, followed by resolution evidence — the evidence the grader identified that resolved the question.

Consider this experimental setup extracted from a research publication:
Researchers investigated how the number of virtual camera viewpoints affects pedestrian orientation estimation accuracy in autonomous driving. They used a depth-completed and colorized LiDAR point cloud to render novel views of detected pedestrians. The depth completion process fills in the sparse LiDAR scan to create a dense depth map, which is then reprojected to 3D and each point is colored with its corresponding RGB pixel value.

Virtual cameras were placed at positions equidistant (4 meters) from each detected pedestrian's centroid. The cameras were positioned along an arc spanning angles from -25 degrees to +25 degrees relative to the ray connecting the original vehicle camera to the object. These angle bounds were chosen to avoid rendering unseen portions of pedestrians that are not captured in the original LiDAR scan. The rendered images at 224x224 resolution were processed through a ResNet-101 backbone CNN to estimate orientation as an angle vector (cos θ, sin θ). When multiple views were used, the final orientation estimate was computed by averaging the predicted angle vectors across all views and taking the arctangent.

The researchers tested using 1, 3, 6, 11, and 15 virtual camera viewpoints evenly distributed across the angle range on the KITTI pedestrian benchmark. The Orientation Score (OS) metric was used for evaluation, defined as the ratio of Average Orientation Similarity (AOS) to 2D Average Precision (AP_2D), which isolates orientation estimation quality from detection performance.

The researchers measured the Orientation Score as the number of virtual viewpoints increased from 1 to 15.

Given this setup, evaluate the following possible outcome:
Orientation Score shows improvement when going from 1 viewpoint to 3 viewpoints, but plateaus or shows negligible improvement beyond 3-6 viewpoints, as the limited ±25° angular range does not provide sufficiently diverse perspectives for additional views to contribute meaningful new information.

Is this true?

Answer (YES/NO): NO